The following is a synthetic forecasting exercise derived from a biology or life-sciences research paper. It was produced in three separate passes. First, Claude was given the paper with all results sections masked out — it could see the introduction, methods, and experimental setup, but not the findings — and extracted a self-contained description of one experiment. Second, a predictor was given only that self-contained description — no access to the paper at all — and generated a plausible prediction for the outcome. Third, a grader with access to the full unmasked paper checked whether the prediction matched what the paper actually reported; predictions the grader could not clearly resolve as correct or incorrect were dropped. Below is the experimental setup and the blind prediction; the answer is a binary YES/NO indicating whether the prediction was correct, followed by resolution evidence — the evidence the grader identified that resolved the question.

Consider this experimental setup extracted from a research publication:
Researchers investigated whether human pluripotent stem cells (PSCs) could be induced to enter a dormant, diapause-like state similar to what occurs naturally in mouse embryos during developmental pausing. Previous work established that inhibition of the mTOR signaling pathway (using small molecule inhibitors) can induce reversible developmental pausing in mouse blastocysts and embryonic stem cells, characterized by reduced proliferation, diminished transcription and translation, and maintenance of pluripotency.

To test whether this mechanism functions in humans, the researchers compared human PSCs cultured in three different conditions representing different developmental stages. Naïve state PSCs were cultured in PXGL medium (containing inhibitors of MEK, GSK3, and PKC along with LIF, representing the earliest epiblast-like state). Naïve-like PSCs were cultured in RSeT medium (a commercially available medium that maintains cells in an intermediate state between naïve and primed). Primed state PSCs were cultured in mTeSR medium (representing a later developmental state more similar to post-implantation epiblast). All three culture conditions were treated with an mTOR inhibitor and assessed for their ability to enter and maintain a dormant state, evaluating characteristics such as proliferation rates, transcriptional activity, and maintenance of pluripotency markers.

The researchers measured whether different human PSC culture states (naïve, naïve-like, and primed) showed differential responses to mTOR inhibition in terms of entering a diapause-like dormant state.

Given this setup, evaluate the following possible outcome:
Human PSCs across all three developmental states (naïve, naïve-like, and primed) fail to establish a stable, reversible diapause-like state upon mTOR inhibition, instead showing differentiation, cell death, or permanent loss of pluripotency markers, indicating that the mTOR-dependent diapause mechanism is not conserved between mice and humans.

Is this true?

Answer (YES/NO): NO